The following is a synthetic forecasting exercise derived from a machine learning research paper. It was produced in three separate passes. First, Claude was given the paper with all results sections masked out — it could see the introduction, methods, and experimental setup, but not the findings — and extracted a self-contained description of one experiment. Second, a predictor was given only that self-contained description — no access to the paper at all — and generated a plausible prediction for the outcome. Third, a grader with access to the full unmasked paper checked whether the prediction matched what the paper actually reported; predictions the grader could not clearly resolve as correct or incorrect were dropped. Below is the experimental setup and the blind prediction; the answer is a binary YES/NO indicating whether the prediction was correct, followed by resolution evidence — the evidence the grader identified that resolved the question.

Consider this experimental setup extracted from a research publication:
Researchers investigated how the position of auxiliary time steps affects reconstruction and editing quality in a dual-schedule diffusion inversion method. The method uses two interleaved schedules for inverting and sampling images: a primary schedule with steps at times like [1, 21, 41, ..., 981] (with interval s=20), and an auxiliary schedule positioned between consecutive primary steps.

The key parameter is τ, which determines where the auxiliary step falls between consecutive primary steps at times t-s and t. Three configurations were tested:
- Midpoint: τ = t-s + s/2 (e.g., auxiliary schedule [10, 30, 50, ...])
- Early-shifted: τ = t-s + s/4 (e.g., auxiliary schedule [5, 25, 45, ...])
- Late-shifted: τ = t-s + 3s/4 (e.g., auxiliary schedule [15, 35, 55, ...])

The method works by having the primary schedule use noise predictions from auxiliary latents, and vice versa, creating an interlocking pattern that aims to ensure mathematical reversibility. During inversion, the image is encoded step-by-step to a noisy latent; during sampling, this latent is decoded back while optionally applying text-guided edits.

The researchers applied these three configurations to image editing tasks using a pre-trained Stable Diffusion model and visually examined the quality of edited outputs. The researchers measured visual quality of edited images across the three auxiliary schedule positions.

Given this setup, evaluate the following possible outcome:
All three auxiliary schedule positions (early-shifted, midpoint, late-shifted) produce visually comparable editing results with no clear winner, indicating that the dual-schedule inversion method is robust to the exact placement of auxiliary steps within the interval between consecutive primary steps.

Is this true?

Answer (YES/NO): NO